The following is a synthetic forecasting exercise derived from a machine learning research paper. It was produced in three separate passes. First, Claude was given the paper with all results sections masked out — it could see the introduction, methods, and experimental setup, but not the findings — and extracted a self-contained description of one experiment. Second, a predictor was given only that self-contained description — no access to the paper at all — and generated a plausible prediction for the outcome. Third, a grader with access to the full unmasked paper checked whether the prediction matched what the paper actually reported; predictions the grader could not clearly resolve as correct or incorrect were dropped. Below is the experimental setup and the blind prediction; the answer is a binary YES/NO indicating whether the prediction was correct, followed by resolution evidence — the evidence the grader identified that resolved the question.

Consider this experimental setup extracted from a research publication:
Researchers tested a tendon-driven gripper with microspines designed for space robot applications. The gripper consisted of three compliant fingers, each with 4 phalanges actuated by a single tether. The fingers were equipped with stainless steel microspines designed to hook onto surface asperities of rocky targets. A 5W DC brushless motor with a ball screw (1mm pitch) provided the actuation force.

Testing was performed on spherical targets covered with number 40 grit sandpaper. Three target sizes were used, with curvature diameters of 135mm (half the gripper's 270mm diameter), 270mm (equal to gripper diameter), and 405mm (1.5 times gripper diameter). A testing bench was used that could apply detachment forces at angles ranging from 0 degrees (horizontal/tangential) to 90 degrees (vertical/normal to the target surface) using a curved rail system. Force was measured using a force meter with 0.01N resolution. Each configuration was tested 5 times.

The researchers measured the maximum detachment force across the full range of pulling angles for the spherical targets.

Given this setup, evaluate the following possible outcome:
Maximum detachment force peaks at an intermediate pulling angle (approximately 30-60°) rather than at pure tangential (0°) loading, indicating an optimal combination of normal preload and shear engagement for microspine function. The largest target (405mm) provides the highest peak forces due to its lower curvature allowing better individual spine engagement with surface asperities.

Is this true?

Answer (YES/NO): NO